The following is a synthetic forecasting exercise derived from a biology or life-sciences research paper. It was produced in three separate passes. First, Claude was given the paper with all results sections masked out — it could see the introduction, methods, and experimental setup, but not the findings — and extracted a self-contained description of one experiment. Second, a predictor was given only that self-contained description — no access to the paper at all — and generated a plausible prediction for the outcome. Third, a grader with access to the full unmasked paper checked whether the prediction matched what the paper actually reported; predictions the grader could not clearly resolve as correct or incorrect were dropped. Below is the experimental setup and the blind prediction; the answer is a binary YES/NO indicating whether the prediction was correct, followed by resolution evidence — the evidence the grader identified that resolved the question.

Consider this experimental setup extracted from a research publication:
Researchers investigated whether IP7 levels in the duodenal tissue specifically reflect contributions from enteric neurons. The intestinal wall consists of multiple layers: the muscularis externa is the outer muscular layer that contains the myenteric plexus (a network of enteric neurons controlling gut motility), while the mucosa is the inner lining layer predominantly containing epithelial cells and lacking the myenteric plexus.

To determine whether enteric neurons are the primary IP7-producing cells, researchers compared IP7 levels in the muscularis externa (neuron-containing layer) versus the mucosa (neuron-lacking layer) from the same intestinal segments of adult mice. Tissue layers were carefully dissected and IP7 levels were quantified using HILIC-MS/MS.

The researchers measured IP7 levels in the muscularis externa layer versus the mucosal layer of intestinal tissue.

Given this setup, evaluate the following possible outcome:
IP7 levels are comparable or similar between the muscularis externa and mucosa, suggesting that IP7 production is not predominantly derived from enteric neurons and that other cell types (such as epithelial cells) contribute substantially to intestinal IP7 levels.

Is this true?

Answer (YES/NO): NO